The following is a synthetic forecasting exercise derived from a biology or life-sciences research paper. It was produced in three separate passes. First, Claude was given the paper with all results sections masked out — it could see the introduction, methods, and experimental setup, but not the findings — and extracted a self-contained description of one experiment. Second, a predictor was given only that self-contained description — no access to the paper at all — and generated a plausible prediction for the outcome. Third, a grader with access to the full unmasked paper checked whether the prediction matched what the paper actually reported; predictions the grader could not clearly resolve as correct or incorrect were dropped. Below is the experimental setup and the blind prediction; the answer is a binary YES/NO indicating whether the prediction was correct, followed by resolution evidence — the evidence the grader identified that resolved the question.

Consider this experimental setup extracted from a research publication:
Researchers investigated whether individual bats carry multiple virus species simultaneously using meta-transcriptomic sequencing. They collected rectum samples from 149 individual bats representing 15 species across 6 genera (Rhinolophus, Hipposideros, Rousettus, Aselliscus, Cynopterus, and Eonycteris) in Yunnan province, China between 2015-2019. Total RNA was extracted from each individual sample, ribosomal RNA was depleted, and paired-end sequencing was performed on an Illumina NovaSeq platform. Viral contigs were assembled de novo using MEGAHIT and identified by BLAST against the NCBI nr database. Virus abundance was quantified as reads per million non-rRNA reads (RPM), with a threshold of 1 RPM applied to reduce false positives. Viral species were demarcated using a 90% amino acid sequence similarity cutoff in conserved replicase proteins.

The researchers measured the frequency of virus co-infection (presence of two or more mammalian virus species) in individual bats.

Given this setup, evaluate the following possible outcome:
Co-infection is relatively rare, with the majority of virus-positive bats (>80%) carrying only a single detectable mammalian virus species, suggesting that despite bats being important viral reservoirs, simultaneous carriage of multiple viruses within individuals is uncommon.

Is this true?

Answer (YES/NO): NO